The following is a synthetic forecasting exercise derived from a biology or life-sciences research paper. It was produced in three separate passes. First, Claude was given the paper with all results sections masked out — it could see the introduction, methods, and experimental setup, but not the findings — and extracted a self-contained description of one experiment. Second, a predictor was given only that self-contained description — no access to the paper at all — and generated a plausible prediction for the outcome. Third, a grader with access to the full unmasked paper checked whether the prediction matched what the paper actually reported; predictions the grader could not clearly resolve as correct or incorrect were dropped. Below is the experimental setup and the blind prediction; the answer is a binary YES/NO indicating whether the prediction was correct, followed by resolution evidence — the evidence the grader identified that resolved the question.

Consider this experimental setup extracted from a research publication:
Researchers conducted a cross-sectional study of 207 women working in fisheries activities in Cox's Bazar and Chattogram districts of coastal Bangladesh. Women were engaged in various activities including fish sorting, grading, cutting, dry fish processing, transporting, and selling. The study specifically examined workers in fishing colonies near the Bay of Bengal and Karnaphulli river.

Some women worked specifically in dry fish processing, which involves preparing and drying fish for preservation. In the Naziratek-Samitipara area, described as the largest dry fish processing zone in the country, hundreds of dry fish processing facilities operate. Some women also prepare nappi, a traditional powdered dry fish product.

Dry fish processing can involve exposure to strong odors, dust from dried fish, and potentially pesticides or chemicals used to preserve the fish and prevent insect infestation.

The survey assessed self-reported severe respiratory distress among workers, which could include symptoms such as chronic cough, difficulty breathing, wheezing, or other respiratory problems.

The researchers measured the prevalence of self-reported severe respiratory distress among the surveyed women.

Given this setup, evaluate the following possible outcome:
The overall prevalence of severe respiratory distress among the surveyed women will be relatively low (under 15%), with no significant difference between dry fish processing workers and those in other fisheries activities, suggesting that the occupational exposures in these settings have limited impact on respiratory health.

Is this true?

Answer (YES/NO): NO